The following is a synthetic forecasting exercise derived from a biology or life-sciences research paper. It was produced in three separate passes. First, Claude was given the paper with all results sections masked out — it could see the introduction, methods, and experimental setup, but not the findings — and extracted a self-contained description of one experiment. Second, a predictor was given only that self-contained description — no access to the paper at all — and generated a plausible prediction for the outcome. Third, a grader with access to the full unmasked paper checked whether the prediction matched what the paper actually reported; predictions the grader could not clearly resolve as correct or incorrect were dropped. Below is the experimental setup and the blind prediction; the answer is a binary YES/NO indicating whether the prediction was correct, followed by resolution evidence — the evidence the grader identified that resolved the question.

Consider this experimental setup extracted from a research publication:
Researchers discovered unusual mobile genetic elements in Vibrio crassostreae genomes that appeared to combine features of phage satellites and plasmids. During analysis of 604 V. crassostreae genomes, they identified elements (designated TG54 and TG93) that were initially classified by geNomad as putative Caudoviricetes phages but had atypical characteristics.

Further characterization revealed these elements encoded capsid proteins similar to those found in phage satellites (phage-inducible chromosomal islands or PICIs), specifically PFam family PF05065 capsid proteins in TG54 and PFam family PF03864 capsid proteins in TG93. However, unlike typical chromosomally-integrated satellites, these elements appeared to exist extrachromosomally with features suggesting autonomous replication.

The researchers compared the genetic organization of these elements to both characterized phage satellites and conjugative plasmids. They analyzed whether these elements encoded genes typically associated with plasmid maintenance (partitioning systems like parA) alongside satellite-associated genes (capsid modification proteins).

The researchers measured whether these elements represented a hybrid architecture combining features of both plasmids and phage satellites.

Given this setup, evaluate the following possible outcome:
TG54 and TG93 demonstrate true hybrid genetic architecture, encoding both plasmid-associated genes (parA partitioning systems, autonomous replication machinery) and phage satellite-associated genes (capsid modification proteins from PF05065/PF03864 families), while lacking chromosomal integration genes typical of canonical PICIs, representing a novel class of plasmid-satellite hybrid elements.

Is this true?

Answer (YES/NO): YES